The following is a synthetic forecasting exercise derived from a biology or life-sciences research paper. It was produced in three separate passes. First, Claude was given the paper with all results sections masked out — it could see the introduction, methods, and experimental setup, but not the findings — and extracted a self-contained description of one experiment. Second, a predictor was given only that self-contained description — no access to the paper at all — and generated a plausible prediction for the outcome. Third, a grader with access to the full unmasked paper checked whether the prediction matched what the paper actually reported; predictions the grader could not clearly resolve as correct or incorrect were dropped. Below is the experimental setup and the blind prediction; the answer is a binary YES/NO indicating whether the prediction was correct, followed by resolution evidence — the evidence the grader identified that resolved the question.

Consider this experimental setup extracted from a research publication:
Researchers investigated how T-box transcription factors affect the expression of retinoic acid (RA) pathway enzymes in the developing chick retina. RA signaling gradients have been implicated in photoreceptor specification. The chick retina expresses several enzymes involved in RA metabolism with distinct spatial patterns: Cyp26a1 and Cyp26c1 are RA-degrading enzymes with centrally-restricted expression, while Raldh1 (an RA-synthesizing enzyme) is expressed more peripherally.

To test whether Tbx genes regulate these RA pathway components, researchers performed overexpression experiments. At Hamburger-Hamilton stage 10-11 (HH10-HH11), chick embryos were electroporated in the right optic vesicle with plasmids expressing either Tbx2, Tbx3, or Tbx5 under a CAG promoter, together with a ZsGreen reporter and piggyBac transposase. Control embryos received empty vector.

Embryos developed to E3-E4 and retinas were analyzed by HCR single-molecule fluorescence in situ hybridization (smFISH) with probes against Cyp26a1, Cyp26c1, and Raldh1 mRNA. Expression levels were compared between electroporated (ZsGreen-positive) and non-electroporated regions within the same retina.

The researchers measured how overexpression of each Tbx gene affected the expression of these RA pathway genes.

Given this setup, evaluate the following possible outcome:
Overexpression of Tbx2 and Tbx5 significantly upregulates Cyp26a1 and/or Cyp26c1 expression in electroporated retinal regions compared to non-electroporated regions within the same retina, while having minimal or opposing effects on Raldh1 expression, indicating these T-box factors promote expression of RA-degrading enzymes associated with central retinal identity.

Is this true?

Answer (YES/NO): NO